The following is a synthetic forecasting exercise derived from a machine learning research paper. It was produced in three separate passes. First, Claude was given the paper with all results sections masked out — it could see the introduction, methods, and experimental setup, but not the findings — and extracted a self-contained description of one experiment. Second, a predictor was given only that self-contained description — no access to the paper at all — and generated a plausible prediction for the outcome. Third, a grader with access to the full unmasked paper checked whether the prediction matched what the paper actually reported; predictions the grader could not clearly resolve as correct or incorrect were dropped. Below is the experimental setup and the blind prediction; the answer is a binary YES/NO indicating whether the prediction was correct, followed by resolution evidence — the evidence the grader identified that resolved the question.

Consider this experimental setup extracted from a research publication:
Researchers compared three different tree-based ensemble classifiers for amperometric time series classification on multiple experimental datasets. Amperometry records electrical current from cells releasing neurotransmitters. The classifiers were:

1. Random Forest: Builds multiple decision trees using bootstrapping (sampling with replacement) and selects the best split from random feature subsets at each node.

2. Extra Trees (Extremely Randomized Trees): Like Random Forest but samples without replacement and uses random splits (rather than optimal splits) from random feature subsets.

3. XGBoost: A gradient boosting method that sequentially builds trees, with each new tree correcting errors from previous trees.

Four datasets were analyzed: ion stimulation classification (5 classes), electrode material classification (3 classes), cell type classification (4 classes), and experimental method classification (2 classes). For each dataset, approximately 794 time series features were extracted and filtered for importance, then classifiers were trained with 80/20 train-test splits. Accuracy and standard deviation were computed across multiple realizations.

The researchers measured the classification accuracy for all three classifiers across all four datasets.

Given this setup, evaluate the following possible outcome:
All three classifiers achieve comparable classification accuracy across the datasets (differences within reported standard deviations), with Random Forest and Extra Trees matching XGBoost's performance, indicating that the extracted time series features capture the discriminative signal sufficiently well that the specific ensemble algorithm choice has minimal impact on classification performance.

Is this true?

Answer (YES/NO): NO